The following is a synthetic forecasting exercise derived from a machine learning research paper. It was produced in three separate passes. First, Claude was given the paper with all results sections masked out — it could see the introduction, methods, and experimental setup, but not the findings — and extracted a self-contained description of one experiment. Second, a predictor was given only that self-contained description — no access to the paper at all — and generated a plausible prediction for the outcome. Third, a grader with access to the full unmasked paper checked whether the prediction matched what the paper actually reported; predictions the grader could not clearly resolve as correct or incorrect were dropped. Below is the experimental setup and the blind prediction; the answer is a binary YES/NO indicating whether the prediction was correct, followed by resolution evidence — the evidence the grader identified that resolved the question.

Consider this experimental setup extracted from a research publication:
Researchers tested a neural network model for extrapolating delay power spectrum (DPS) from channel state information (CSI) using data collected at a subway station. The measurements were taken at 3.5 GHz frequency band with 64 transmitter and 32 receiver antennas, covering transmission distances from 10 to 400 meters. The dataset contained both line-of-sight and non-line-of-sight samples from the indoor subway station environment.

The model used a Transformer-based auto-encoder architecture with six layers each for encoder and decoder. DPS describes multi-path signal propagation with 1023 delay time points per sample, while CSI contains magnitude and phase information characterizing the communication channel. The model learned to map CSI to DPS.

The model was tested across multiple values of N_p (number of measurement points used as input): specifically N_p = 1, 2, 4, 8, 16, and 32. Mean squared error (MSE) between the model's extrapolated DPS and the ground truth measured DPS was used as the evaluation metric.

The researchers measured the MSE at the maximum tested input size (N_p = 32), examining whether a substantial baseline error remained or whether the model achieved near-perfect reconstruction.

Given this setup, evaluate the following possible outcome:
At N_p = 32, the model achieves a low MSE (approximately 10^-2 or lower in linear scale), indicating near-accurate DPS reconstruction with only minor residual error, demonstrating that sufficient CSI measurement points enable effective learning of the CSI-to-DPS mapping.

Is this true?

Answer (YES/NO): NO